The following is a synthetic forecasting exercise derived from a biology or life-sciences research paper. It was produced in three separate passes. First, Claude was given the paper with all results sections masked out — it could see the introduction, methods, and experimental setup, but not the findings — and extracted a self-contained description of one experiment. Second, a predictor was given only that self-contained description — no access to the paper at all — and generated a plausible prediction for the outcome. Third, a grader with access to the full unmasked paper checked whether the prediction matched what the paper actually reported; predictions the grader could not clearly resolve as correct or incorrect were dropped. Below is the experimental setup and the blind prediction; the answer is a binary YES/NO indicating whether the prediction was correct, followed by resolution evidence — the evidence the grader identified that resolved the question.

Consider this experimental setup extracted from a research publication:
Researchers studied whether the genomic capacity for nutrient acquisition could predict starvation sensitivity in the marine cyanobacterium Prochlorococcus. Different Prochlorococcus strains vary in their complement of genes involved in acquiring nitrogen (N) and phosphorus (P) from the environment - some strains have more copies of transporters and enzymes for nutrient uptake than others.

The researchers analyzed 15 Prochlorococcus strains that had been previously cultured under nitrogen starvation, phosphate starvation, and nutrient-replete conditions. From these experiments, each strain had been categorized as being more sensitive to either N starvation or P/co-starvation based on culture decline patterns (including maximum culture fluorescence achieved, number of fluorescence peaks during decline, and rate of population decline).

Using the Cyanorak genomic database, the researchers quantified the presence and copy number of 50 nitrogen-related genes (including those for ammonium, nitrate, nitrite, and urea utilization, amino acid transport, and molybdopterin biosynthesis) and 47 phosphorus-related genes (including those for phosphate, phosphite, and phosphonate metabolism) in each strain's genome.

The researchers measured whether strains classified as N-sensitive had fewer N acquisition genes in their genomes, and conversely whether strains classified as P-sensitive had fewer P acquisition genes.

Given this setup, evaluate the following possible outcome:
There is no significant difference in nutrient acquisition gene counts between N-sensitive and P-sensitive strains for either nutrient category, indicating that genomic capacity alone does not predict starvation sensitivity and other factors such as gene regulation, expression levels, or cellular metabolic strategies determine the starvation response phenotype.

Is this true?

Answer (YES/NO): YES